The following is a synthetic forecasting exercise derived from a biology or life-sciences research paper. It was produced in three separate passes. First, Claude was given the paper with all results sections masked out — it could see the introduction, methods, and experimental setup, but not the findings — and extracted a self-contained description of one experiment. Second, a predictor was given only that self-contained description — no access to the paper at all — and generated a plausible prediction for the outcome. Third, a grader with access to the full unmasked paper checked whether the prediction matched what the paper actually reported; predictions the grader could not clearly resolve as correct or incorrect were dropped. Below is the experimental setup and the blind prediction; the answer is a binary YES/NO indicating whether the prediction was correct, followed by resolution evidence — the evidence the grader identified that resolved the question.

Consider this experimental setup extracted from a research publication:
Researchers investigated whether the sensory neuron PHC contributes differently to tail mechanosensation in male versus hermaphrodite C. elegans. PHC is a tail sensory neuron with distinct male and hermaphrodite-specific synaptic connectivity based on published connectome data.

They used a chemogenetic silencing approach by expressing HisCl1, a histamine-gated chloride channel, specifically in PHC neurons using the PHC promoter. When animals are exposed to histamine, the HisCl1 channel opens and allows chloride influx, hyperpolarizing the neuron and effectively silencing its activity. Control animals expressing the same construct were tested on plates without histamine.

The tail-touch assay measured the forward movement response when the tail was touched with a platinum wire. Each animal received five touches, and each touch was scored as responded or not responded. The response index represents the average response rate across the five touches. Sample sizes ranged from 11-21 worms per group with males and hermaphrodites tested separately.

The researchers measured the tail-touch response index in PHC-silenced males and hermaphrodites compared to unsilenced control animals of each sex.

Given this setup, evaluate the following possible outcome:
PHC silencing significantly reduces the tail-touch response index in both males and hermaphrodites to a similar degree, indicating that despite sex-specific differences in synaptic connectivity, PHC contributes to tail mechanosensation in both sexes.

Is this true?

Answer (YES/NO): NO